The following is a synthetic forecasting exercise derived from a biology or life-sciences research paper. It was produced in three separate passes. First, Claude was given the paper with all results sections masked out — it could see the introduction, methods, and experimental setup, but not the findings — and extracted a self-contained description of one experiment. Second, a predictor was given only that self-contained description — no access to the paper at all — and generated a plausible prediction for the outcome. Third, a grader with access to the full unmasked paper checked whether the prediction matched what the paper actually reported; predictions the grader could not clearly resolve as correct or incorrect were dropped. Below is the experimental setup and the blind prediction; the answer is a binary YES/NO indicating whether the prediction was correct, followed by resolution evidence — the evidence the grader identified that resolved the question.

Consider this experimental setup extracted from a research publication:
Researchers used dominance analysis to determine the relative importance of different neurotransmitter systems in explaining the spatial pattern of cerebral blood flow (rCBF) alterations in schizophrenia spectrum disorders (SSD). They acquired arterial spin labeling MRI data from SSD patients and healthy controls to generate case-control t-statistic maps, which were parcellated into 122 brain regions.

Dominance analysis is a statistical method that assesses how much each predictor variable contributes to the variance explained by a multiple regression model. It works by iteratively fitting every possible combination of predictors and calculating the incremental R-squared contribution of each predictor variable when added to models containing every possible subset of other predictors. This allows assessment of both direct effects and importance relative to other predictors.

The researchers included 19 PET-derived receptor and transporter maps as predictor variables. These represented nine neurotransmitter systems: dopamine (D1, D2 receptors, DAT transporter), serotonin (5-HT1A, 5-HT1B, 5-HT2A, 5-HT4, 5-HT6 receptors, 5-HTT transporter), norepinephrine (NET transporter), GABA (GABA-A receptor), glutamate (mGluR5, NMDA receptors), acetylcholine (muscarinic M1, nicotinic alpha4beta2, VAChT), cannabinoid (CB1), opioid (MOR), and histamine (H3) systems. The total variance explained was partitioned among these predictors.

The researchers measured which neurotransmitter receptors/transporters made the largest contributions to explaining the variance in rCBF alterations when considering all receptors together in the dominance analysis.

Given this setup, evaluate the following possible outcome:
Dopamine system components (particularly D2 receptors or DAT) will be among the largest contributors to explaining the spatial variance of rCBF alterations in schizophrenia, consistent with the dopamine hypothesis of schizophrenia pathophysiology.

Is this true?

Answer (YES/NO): YES